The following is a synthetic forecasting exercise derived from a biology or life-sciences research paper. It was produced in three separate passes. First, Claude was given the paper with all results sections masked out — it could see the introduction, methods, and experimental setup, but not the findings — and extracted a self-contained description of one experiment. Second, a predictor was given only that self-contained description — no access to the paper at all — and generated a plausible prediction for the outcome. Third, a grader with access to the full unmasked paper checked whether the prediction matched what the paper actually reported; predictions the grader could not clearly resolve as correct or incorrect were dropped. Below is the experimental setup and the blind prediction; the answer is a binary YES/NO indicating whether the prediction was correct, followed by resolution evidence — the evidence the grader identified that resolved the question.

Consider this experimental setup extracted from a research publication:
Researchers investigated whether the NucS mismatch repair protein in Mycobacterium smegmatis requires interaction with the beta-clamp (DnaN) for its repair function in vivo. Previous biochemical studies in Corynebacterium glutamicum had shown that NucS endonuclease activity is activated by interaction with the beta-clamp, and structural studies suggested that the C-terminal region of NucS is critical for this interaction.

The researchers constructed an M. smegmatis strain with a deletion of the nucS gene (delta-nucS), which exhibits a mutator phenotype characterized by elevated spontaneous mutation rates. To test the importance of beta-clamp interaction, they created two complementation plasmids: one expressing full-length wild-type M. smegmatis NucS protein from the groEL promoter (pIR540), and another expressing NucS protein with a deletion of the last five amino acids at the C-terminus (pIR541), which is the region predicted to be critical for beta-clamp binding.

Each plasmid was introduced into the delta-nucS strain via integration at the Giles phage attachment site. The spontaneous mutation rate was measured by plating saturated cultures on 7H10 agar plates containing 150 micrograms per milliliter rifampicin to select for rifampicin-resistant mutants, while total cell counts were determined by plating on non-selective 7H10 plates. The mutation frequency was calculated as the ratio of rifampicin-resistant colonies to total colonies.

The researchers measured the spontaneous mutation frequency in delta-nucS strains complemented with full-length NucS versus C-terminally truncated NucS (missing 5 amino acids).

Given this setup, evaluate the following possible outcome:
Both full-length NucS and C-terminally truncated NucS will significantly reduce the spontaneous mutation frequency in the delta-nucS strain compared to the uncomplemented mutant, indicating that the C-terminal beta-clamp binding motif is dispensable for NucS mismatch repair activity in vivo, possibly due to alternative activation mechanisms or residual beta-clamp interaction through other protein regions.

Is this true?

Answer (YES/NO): NO